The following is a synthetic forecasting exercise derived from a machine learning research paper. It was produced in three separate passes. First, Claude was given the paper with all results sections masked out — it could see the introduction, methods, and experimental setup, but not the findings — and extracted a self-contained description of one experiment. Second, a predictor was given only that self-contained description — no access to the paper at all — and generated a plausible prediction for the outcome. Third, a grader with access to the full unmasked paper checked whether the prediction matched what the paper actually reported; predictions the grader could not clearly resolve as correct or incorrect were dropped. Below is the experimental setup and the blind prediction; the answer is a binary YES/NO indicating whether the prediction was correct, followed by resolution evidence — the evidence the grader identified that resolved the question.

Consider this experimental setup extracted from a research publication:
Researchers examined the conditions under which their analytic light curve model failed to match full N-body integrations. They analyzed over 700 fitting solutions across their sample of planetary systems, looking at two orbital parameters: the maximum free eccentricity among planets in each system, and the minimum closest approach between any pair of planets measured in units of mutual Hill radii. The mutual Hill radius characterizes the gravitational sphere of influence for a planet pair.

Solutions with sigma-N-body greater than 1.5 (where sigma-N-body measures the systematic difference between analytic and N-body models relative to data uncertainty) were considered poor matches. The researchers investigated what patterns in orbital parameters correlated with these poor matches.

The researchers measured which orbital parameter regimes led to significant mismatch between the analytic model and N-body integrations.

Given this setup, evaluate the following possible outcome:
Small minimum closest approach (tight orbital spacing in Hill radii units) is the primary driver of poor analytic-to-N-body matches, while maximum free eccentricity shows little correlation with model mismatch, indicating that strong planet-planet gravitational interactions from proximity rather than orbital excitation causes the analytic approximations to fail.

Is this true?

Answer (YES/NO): NO